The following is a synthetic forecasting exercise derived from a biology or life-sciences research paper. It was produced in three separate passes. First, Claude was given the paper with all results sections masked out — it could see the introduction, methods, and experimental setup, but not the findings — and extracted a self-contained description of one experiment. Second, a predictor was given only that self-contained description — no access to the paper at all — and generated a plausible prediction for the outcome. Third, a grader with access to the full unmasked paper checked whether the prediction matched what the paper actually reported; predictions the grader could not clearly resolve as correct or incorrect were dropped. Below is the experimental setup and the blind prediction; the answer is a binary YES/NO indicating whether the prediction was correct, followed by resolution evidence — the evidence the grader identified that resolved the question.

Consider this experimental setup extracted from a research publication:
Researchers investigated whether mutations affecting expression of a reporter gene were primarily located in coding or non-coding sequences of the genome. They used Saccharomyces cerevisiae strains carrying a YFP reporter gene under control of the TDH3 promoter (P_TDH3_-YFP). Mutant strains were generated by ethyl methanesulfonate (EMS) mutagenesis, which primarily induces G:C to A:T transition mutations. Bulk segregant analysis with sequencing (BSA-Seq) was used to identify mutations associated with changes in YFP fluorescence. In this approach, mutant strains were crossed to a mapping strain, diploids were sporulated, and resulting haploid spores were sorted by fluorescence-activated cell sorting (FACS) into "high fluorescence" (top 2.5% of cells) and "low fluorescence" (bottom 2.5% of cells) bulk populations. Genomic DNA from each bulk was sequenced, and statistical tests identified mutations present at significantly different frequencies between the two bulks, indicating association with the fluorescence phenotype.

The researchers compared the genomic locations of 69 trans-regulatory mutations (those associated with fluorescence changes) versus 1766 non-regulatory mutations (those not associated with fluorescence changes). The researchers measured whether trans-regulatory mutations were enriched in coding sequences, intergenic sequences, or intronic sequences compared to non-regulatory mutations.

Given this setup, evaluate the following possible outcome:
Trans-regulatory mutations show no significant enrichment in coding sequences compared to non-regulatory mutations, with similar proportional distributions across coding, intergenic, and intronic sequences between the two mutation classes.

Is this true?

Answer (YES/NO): NO